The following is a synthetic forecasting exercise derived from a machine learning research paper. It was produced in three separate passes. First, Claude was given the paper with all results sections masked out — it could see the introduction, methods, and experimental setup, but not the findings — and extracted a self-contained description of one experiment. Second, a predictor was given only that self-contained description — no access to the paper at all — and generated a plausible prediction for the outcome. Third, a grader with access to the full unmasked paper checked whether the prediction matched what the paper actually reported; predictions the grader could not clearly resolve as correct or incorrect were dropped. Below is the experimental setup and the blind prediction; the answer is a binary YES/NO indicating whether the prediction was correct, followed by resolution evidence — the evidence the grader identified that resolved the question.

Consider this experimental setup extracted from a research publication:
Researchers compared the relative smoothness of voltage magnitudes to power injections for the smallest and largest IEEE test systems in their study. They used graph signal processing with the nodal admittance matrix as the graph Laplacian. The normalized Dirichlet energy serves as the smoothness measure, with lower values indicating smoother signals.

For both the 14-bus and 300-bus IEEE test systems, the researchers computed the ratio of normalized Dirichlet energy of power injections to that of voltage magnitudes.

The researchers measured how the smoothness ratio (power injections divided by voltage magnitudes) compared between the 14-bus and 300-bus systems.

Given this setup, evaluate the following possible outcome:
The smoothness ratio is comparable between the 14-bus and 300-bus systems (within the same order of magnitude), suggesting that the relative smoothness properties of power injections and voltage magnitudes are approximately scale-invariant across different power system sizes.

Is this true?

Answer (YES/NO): NO